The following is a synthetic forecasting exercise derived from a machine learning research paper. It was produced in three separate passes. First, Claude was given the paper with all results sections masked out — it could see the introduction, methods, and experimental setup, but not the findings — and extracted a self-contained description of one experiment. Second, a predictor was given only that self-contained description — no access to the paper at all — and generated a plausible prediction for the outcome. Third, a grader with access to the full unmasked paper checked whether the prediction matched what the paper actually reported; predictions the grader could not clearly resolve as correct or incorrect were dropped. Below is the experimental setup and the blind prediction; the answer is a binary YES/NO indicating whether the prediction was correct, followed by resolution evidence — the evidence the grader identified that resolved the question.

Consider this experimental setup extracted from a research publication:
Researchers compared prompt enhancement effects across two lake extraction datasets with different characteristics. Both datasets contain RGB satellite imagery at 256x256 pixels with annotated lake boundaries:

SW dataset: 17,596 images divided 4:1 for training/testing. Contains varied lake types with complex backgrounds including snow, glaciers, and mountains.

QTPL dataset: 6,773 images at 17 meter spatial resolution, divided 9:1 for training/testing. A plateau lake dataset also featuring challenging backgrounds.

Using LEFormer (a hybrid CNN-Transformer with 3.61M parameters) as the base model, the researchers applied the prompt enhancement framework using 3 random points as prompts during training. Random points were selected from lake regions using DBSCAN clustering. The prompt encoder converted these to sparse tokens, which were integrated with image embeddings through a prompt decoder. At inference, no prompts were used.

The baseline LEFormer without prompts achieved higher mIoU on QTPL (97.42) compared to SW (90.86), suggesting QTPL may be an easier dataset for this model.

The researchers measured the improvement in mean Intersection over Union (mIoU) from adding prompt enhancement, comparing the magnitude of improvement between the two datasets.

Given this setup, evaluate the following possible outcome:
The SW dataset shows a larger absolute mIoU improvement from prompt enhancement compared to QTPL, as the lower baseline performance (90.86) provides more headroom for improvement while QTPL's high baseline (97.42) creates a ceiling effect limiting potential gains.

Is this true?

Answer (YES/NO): YES